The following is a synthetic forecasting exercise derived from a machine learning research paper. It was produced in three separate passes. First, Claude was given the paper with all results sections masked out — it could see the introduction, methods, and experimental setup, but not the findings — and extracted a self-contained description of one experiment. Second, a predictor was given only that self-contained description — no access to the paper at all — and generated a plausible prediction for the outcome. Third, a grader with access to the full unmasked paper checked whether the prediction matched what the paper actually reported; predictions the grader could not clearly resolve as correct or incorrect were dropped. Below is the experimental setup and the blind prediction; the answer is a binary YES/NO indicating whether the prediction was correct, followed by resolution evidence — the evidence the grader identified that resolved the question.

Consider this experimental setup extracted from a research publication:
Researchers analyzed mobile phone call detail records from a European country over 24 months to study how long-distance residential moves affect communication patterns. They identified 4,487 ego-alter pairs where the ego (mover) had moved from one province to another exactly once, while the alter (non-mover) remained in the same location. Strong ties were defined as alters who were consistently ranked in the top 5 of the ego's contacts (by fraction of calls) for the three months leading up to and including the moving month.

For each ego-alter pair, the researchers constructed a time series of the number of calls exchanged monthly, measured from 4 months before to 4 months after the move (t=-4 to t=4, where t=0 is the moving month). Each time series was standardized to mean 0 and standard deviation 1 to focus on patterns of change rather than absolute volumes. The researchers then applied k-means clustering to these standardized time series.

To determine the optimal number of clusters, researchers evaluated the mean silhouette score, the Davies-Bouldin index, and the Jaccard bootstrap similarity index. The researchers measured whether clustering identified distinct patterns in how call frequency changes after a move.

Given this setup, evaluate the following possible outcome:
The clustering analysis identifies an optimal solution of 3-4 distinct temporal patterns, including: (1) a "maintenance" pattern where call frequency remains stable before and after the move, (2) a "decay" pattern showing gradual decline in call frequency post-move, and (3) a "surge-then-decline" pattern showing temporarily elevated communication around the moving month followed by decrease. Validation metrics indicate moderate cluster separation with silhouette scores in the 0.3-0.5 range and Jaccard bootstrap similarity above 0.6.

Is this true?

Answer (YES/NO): NO